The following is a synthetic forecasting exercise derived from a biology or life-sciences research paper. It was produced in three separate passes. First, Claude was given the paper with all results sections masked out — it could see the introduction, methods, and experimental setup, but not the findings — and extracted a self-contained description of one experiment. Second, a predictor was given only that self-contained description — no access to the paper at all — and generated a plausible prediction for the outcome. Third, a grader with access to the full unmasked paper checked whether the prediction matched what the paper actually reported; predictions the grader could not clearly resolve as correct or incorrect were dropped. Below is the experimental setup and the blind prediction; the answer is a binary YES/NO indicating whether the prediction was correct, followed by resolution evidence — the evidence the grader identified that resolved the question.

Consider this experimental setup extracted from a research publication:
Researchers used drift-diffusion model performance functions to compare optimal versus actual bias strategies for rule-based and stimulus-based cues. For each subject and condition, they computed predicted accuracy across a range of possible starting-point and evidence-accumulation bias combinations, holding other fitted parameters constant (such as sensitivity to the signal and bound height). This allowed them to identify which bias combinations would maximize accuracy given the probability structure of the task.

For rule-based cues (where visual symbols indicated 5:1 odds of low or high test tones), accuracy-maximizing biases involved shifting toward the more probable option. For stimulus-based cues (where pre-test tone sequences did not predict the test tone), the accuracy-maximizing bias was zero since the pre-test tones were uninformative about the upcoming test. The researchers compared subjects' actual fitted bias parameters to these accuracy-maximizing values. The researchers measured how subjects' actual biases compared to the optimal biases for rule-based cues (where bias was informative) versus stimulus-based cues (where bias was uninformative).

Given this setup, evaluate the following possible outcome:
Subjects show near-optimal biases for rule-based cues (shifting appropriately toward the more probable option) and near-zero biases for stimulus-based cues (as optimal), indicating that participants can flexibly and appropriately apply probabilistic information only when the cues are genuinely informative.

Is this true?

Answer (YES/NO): NO